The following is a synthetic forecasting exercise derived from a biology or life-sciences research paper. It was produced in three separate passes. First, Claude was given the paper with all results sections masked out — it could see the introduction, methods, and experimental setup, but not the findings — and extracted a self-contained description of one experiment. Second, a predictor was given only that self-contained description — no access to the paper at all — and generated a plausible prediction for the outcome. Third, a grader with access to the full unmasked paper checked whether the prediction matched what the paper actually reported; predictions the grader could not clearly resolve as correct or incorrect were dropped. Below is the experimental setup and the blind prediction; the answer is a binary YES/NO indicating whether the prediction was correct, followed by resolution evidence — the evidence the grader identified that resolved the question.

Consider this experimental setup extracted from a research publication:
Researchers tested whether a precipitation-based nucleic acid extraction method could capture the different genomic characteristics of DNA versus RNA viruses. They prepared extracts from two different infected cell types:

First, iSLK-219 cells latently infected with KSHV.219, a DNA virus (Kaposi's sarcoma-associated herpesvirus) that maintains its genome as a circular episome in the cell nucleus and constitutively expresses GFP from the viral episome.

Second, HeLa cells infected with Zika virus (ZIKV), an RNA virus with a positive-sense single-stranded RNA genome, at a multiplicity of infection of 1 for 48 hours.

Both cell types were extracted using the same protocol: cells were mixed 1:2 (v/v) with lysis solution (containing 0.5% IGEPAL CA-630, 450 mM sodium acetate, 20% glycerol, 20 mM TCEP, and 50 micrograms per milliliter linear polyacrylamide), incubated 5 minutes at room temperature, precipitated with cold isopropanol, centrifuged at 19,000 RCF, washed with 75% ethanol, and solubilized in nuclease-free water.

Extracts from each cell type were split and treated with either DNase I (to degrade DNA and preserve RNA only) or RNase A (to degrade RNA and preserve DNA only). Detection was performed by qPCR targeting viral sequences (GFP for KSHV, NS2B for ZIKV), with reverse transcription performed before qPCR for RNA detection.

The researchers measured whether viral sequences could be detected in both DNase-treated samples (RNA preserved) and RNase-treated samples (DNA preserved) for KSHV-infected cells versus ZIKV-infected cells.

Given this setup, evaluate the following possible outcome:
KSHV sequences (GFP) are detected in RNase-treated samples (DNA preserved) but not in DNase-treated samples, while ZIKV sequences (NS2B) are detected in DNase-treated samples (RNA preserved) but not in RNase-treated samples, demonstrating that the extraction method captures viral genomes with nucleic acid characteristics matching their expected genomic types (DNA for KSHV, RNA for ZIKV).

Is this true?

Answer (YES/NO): NO